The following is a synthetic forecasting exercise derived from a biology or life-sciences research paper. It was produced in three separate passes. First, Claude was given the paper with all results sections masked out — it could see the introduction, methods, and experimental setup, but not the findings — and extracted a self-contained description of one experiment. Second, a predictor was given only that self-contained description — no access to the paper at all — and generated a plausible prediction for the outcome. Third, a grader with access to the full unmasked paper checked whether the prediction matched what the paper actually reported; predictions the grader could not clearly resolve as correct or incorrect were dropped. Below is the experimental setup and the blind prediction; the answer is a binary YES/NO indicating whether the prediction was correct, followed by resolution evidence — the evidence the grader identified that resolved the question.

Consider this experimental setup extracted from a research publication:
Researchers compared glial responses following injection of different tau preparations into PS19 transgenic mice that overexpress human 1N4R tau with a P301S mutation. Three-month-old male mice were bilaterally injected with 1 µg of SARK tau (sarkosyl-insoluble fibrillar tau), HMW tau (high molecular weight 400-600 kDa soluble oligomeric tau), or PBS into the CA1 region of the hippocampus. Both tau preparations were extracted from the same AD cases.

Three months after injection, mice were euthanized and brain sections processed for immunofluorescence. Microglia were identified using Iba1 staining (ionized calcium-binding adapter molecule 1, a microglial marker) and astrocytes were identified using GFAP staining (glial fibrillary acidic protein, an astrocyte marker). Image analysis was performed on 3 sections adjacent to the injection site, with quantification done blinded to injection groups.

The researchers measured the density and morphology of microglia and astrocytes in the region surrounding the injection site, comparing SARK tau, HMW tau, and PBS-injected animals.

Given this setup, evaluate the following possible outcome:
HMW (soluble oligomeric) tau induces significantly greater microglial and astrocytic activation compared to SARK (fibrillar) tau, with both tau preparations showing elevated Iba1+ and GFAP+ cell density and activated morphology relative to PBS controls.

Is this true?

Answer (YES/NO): NO